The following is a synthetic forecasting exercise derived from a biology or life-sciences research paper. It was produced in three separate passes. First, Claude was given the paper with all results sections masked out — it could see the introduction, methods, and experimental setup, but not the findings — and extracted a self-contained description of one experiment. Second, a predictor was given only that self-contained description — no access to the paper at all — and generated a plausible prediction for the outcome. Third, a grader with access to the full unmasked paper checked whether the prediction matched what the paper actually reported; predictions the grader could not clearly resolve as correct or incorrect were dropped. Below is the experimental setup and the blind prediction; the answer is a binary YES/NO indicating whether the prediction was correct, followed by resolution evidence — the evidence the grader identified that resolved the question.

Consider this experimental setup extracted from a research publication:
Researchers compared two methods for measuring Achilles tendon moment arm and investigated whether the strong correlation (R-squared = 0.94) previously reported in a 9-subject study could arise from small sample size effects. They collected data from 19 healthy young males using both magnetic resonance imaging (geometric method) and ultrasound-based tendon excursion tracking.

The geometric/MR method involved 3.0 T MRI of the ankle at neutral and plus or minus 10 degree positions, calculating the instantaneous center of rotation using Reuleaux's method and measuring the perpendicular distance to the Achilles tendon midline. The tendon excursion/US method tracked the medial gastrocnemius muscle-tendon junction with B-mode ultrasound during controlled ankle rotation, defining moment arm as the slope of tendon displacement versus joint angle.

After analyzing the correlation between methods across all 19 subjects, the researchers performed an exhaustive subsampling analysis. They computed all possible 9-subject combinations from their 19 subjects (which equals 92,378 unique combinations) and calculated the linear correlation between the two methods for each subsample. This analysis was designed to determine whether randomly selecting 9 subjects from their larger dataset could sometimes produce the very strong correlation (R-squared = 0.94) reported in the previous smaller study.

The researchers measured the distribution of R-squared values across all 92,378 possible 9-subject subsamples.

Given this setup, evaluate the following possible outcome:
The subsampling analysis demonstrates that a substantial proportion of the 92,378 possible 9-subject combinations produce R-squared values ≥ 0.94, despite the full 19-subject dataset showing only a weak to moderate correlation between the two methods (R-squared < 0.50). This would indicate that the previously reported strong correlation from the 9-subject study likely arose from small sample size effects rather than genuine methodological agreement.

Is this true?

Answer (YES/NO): NO